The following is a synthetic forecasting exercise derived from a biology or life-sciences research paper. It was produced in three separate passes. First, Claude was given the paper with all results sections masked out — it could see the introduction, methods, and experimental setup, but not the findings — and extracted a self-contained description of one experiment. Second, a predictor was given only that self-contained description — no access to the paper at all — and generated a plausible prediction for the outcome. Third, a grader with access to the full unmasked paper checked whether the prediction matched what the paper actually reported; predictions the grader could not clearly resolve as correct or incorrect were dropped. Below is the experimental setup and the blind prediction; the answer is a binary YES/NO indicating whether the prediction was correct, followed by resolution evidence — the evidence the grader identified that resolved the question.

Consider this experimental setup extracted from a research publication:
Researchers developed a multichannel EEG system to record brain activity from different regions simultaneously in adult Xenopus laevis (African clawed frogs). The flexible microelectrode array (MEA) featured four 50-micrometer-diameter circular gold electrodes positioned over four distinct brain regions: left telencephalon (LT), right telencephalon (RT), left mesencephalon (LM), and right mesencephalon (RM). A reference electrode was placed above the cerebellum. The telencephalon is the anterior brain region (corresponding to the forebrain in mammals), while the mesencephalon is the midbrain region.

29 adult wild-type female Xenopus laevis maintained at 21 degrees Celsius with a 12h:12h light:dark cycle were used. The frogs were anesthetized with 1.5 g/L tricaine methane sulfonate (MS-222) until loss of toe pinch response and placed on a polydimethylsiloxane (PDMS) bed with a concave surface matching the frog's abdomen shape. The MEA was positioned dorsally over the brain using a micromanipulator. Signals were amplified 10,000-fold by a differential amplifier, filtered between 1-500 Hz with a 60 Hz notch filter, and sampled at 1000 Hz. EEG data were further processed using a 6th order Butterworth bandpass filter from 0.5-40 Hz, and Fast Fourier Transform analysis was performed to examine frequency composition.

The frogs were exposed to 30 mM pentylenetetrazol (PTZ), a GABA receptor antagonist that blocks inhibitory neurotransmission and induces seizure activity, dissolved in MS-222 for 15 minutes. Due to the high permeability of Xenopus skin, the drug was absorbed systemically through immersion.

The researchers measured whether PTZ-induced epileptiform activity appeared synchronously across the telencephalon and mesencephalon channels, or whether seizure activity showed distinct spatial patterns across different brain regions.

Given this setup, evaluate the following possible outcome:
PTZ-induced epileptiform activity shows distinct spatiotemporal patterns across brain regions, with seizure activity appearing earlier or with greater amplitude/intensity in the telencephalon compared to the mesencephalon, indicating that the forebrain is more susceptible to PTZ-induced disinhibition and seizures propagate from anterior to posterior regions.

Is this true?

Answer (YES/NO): NO